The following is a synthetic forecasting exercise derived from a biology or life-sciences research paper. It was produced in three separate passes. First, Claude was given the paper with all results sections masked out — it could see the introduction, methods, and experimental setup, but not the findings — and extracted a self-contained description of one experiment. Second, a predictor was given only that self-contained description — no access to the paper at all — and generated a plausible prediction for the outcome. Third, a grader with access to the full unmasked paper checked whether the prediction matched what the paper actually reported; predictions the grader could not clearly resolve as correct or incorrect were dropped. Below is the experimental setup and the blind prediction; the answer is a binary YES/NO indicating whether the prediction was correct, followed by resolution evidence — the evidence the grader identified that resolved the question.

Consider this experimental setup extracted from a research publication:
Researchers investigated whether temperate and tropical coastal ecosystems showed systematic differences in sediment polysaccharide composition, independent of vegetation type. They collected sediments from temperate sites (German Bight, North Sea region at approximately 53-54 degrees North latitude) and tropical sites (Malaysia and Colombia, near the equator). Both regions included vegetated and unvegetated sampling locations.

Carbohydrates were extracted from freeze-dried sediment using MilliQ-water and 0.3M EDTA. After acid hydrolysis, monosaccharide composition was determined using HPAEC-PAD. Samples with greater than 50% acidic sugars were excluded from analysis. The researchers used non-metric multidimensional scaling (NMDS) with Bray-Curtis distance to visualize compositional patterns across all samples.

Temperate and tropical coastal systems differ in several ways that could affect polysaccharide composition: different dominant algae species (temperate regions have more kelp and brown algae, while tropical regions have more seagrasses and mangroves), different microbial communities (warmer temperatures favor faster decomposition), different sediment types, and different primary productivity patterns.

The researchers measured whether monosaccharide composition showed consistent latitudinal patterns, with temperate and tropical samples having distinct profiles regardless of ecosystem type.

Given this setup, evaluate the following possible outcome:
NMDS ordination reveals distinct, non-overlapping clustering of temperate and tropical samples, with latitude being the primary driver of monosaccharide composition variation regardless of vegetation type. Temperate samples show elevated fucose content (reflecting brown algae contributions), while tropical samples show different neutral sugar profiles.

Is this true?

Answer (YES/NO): NO